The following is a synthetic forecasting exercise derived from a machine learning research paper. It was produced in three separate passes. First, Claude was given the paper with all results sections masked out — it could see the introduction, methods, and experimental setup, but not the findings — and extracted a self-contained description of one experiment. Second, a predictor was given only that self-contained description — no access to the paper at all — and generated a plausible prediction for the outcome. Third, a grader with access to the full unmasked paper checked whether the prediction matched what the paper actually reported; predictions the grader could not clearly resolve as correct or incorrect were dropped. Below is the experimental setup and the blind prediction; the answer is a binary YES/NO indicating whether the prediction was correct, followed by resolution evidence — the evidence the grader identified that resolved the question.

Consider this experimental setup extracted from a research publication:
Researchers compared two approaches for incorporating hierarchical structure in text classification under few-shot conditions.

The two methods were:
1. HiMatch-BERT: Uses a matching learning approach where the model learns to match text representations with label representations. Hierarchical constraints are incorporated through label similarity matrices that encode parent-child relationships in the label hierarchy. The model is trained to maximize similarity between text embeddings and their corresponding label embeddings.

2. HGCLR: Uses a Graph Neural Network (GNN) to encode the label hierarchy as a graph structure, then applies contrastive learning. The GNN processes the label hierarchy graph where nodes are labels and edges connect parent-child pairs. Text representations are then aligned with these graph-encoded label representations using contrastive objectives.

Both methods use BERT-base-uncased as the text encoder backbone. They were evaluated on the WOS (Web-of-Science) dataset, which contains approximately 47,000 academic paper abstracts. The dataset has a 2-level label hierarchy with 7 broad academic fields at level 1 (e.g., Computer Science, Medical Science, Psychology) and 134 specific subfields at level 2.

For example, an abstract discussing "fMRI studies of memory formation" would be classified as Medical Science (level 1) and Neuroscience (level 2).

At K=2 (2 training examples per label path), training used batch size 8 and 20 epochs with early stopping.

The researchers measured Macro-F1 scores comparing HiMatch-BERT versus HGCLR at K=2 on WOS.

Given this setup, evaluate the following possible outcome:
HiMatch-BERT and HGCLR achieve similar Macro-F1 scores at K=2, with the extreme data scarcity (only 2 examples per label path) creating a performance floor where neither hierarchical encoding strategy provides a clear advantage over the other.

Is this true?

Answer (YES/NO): NO